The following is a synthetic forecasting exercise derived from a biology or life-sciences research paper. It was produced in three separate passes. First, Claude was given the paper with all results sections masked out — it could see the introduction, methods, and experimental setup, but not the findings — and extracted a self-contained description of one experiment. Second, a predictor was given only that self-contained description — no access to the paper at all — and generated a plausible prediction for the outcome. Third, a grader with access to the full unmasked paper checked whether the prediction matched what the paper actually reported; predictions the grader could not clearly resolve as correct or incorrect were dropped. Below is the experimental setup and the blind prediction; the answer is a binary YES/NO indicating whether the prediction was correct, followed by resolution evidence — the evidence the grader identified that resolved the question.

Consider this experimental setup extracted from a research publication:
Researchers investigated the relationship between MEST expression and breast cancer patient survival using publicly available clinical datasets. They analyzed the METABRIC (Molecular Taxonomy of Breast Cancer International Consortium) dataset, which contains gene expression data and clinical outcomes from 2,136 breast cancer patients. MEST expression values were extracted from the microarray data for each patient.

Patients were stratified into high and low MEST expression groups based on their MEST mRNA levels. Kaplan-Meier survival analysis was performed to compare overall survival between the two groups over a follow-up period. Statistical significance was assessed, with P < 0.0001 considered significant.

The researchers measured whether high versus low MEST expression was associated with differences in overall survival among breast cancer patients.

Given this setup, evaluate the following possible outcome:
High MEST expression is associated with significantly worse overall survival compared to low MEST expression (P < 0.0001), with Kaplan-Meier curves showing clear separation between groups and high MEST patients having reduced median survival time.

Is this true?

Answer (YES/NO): NO